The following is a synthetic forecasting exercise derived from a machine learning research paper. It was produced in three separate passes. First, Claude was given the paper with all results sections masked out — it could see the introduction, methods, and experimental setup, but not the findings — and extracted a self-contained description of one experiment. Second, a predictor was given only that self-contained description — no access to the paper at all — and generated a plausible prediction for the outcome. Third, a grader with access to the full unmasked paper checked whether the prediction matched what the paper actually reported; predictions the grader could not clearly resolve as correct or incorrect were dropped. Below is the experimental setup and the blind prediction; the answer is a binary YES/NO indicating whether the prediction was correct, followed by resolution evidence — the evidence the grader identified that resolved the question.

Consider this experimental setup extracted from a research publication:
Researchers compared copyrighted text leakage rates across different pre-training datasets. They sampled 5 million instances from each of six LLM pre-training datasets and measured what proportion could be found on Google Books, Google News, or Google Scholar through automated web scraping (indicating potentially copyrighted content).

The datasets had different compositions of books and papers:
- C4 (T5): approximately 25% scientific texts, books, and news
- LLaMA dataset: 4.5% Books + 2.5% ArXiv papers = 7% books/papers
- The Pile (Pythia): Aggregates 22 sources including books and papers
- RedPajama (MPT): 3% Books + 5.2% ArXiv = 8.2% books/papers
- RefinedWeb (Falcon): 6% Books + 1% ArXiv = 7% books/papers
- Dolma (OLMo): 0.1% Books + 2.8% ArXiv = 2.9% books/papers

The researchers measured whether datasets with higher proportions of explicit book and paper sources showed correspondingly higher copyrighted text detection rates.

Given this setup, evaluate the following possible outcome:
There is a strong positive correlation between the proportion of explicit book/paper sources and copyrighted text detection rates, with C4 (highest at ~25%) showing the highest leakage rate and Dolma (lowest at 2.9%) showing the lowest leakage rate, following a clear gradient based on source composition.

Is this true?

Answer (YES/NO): NO